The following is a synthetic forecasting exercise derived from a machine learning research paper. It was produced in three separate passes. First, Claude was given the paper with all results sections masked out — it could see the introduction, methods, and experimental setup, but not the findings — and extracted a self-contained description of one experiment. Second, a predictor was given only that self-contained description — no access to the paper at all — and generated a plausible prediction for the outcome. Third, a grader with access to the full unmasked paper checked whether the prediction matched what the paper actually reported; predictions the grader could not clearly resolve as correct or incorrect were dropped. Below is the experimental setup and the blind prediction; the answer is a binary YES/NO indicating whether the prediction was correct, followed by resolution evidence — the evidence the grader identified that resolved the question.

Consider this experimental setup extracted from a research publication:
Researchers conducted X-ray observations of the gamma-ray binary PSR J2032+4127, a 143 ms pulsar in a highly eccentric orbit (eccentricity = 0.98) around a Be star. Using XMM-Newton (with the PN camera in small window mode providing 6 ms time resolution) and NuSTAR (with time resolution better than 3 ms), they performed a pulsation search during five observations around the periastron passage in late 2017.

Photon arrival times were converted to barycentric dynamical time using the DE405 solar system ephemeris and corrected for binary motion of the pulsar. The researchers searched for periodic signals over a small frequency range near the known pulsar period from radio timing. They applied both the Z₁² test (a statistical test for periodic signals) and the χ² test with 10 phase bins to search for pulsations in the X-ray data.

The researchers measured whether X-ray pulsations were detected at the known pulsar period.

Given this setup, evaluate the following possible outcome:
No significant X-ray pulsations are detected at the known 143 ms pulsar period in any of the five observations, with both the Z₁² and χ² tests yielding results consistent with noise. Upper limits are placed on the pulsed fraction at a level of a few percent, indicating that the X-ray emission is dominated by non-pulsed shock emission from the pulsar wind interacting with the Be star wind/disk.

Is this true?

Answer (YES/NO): NO